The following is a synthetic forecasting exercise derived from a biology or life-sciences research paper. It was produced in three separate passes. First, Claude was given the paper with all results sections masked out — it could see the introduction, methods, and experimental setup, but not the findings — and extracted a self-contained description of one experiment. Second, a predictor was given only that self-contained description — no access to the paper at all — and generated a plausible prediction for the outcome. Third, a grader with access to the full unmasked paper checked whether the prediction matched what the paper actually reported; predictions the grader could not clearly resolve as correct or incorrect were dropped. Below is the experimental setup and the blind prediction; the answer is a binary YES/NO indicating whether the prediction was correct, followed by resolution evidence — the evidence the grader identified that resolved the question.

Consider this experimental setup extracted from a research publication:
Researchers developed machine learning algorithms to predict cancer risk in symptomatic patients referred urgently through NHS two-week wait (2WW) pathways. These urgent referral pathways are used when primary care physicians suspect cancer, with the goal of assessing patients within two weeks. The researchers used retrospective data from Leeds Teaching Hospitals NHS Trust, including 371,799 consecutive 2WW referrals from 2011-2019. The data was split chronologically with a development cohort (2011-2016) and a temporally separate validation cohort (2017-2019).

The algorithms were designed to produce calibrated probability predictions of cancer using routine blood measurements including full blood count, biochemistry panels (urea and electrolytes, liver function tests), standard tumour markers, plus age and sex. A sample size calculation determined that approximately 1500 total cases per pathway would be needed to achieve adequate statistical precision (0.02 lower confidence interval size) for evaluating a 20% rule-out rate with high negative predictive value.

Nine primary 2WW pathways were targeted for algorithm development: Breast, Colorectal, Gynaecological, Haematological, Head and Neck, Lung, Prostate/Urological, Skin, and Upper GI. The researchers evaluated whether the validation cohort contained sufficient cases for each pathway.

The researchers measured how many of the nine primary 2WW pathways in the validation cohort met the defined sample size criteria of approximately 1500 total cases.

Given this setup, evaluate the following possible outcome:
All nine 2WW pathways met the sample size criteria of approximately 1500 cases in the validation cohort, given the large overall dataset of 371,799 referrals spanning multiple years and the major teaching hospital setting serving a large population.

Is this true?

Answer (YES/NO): NO